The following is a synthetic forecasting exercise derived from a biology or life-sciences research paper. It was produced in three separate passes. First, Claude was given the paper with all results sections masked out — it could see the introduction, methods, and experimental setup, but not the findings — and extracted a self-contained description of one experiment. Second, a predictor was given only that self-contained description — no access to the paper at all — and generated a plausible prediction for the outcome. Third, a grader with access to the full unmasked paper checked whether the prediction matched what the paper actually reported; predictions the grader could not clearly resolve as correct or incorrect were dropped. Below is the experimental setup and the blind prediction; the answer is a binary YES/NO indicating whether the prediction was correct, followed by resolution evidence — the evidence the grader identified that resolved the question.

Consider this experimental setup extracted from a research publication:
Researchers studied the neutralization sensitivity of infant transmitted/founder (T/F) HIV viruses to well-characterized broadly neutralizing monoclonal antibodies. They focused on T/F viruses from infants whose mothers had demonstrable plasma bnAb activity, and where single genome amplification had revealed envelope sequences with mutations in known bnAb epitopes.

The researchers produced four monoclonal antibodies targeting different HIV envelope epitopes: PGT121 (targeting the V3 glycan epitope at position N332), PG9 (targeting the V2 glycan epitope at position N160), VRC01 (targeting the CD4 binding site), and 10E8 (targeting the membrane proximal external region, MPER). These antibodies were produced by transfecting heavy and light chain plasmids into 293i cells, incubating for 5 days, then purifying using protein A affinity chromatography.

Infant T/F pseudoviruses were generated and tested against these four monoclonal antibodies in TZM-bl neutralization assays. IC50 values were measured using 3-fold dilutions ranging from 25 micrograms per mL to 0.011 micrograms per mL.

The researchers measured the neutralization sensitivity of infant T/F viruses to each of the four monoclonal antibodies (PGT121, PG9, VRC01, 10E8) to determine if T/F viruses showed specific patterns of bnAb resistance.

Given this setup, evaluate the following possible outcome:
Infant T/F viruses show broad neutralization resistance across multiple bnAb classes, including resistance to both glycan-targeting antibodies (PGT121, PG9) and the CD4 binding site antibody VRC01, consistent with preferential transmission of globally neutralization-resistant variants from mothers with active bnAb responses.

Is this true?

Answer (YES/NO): NO